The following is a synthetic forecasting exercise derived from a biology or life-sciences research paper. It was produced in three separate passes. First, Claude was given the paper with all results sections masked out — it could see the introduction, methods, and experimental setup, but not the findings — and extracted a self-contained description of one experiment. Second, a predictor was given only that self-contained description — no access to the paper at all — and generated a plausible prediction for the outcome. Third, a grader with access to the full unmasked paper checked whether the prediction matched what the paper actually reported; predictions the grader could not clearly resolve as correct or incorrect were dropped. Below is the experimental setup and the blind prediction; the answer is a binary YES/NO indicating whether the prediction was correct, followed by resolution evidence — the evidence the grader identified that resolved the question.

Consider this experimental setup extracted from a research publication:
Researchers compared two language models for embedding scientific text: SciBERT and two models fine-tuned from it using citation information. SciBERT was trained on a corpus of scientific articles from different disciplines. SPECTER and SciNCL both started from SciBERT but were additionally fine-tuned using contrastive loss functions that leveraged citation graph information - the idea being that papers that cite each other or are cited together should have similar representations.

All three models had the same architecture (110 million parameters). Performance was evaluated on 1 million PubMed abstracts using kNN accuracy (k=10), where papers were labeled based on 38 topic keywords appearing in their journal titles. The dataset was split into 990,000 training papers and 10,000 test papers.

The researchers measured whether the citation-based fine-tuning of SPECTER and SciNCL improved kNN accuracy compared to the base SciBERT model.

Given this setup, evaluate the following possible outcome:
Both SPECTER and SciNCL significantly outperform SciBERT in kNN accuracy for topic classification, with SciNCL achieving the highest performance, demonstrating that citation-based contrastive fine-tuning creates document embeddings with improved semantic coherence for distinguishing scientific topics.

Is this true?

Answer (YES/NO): NO